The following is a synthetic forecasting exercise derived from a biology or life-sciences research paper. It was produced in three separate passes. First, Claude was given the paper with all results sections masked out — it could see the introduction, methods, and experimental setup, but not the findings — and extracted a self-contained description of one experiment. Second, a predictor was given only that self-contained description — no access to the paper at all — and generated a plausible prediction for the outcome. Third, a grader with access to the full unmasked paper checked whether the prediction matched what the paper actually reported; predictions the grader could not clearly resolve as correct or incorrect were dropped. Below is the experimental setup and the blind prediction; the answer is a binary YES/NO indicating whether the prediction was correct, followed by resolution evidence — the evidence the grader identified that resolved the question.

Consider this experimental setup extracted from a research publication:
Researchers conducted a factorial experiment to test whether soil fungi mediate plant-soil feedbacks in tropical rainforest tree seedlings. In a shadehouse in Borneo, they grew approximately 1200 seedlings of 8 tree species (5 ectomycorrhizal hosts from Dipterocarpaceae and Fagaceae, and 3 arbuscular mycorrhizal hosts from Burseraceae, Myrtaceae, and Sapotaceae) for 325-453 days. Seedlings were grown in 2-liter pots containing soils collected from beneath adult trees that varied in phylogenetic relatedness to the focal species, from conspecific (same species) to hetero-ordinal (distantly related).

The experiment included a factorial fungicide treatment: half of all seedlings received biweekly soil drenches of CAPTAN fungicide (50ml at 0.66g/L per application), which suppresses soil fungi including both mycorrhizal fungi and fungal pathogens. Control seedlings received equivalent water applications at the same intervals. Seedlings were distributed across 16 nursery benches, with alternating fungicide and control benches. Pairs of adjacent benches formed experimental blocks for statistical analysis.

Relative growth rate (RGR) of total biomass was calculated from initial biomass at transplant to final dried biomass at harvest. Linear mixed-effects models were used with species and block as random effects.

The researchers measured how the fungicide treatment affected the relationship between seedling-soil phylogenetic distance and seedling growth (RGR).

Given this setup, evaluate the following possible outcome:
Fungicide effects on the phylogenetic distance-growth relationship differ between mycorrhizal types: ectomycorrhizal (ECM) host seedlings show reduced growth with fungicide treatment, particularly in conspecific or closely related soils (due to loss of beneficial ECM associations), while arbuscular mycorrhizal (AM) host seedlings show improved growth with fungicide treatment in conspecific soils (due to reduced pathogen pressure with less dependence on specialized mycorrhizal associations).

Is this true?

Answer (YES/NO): YES